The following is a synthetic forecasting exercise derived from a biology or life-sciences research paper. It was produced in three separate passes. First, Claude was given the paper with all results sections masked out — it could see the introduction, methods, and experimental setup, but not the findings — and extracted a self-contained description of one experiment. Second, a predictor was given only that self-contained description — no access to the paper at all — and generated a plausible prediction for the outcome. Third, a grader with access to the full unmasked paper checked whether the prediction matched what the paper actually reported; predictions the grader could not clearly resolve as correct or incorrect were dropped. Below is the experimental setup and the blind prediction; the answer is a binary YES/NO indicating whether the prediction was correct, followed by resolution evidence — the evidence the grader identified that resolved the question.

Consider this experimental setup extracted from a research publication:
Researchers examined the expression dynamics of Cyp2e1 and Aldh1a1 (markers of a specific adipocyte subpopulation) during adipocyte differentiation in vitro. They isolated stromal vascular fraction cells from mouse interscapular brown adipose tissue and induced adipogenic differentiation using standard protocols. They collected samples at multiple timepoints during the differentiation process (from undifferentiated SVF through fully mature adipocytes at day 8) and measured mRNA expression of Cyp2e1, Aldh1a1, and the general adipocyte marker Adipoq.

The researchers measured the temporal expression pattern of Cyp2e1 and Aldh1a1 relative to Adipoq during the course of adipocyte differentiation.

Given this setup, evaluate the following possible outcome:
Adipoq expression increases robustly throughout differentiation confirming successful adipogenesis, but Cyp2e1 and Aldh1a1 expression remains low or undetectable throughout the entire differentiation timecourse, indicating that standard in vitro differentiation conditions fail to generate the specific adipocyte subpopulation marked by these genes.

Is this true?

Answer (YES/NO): NO